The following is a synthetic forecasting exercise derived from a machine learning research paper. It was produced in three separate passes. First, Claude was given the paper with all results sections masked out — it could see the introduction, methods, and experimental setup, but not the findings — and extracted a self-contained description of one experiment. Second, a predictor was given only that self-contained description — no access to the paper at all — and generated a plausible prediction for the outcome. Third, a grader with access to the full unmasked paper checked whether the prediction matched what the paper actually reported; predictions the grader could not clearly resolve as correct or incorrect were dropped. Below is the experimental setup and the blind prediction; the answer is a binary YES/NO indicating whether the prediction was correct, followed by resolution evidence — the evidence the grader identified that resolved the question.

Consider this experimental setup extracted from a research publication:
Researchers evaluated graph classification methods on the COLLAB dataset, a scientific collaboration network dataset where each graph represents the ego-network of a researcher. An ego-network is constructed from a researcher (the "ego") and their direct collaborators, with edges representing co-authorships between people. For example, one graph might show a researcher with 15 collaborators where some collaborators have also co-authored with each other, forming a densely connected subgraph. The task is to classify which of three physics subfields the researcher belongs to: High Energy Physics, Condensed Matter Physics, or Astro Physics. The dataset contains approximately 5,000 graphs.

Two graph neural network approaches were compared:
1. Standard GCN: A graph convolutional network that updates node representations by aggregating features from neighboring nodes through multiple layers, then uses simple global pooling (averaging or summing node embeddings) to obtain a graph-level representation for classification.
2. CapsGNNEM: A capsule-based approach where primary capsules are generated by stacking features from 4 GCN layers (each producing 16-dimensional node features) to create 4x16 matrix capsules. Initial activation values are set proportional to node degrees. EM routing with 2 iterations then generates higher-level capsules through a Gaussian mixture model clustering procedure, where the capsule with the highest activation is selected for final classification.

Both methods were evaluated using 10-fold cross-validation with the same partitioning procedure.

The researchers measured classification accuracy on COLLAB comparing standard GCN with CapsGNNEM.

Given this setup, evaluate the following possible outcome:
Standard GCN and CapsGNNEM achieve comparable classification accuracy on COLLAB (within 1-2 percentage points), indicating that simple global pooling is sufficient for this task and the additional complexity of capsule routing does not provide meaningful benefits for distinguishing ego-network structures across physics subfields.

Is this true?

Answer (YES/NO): NO